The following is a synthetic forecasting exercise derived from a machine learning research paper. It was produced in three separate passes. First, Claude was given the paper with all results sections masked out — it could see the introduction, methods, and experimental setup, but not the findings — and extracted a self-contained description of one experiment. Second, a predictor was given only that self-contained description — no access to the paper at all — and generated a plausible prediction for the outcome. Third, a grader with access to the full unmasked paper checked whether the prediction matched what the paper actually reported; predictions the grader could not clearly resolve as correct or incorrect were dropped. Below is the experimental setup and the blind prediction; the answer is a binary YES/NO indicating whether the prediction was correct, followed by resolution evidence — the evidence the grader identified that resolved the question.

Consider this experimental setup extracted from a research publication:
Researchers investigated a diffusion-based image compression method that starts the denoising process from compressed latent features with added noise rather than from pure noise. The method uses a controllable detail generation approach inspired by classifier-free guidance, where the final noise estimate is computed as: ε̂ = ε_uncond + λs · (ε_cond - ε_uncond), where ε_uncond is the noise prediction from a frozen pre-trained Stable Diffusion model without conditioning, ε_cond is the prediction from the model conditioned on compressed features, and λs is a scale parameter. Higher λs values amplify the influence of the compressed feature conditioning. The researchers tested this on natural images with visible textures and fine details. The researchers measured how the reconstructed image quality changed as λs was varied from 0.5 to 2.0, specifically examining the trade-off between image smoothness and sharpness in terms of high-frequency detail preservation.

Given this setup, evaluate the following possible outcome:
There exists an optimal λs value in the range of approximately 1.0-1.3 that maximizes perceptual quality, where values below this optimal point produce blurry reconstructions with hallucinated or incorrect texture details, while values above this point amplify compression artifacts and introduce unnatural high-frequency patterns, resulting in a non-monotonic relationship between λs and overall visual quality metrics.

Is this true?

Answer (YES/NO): NO